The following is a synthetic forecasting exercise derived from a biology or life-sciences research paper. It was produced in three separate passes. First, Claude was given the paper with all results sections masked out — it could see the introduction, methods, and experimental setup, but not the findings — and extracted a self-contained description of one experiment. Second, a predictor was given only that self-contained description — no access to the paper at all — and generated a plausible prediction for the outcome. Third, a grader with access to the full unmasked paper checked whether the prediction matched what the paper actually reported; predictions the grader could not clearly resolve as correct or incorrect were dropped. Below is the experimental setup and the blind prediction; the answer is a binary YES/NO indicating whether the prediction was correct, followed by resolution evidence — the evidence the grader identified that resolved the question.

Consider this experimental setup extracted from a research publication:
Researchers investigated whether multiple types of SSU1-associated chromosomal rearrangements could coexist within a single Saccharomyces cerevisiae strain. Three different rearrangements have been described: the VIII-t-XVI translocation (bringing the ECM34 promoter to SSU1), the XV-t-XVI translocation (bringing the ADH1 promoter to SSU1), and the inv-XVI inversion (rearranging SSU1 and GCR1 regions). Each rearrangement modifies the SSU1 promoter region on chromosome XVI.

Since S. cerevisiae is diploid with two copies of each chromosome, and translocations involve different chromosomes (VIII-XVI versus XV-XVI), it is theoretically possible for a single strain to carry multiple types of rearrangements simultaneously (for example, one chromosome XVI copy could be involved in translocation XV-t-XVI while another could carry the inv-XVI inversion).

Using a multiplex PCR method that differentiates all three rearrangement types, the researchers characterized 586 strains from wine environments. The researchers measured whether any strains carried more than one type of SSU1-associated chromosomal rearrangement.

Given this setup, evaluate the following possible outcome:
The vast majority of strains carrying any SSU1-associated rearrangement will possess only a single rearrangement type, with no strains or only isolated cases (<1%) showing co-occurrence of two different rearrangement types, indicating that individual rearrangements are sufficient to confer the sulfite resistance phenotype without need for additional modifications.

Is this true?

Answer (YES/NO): YES